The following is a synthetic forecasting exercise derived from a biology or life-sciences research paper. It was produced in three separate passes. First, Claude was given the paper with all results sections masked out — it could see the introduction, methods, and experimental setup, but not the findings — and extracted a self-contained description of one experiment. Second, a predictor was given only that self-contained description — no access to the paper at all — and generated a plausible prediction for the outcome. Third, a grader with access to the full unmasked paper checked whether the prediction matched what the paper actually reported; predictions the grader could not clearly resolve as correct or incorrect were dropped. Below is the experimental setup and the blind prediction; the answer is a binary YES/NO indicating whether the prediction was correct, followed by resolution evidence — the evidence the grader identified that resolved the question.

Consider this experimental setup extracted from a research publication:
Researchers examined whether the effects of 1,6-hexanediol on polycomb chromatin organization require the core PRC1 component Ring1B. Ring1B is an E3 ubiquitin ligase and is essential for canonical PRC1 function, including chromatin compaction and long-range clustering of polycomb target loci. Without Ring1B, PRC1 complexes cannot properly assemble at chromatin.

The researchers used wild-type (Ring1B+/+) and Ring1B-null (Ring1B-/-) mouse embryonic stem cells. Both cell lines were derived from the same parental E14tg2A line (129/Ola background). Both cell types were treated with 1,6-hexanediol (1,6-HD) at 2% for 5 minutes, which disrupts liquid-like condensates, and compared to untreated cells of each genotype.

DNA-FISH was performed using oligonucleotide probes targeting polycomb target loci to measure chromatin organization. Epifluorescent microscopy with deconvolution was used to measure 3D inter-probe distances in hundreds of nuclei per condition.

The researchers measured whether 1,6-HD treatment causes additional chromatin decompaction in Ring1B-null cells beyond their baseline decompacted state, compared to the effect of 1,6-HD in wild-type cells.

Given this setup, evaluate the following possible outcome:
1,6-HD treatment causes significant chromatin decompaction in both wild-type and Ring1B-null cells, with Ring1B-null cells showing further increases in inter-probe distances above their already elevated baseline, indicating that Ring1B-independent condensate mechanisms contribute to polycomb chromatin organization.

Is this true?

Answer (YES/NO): NO